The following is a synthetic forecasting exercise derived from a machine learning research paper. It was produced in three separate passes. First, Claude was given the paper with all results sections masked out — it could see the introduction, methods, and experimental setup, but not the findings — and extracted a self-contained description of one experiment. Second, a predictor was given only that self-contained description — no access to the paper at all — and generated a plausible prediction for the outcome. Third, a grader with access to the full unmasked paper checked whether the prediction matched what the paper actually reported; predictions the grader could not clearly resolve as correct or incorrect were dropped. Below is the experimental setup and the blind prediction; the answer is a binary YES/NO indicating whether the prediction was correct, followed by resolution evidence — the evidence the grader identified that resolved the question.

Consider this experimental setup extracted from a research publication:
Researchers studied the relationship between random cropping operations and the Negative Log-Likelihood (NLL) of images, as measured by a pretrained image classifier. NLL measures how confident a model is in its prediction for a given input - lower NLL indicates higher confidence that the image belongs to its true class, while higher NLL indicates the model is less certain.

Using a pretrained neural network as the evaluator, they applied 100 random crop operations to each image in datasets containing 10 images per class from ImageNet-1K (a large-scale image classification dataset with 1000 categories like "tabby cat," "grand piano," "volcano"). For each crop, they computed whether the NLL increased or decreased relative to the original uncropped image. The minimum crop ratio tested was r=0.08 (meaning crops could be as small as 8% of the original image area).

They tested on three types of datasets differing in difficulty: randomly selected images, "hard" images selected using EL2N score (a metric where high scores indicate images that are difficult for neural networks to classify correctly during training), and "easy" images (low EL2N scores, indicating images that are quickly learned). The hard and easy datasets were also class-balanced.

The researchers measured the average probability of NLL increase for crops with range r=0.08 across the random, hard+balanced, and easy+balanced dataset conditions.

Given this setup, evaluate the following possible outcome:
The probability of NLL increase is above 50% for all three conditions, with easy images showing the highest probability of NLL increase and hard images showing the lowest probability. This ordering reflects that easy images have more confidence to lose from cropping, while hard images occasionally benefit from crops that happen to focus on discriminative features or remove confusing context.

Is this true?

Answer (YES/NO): NO